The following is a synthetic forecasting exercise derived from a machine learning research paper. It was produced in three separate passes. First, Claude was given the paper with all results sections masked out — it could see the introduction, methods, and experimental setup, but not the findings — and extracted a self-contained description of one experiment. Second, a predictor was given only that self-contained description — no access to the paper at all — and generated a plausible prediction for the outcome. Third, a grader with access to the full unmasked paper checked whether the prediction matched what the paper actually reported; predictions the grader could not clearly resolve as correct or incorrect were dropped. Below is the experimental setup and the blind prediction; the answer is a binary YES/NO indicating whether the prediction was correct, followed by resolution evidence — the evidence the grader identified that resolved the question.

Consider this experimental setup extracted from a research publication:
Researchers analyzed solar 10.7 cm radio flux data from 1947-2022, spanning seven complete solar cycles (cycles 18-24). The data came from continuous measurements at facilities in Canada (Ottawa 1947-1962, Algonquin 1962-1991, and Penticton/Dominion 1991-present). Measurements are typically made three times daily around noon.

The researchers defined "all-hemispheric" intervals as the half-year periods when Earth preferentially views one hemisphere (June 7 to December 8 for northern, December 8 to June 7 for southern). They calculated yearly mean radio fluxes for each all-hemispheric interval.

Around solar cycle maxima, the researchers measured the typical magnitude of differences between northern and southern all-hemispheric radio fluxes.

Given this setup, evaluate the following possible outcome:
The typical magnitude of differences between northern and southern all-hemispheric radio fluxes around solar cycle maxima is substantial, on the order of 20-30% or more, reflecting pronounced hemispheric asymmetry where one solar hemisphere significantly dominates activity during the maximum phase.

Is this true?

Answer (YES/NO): NO